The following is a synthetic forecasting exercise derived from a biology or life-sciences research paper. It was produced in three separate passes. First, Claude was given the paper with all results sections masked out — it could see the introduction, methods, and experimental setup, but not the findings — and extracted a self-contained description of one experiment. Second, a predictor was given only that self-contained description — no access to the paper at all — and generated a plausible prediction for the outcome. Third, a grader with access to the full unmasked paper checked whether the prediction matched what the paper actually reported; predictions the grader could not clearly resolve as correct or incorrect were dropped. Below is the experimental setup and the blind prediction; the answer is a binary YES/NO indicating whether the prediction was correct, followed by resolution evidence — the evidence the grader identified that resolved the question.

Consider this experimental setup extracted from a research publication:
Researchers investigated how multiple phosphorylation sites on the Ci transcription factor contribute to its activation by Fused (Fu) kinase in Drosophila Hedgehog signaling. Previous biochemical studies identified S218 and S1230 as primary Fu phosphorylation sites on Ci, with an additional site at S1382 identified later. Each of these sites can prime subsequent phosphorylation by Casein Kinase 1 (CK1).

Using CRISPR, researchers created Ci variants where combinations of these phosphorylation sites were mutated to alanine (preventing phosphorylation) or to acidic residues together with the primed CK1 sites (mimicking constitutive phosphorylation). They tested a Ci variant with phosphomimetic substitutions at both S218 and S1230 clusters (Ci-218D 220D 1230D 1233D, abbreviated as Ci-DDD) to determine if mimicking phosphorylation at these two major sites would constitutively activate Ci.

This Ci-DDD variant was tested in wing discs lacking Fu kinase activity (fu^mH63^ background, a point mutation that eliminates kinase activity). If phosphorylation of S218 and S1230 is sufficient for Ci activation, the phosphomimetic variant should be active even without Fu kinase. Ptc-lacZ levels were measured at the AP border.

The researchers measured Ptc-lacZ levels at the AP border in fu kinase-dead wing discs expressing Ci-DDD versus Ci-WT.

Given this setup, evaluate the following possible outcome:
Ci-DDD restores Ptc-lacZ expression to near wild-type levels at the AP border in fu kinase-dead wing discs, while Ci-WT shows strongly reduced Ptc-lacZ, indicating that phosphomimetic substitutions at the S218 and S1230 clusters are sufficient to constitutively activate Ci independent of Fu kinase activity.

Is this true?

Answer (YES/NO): NO